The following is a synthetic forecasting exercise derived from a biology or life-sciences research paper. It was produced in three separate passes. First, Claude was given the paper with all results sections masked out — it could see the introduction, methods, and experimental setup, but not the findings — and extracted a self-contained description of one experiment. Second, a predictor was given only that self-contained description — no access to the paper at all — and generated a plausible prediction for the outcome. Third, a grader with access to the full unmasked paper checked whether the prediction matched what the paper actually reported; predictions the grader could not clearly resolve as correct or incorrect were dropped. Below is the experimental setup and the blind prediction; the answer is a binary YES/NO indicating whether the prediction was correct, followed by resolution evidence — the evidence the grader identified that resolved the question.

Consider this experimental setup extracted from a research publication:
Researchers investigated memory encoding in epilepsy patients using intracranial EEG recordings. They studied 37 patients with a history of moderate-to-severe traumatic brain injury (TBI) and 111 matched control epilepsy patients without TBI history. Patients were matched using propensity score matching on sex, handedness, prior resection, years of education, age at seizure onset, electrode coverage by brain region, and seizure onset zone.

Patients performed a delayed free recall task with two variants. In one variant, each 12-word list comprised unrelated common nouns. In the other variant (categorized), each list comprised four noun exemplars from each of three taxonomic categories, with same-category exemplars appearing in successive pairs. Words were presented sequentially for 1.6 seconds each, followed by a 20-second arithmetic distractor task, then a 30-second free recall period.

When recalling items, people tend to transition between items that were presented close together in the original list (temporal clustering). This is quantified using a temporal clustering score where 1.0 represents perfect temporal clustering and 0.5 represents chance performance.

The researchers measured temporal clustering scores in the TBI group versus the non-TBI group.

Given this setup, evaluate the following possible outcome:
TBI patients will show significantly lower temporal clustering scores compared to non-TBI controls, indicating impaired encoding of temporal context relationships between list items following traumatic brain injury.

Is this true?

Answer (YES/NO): NO